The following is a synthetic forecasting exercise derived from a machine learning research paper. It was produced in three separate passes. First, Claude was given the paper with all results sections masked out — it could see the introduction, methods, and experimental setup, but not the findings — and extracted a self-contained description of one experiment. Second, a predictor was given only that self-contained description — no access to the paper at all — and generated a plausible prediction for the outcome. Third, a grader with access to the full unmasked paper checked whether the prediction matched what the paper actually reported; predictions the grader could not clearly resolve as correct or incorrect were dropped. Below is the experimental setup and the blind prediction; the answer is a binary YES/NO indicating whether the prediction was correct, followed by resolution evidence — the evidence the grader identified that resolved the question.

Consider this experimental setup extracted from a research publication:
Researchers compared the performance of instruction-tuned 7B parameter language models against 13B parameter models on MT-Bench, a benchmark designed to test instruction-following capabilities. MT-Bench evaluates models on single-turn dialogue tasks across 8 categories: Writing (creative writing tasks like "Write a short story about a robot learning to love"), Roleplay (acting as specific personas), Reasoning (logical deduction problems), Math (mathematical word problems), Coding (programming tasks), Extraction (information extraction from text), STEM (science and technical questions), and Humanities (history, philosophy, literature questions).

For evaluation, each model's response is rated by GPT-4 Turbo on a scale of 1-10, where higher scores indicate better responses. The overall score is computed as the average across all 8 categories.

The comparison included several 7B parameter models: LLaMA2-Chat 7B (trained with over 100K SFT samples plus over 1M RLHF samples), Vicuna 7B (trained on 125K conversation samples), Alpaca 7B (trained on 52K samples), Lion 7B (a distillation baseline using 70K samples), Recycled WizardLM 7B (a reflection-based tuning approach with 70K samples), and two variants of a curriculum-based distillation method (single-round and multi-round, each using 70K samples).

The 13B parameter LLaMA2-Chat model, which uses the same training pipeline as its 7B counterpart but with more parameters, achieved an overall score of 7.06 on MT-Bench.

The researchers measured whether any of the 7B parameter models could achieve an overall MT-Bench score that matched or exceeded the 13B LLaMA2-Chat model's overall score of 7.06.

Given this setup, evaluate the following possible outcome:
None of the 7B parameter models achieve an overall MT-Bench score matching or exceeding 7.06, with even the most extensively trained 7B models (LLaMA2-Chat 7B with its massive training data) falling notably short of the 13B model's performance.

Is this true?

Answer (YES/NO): YES